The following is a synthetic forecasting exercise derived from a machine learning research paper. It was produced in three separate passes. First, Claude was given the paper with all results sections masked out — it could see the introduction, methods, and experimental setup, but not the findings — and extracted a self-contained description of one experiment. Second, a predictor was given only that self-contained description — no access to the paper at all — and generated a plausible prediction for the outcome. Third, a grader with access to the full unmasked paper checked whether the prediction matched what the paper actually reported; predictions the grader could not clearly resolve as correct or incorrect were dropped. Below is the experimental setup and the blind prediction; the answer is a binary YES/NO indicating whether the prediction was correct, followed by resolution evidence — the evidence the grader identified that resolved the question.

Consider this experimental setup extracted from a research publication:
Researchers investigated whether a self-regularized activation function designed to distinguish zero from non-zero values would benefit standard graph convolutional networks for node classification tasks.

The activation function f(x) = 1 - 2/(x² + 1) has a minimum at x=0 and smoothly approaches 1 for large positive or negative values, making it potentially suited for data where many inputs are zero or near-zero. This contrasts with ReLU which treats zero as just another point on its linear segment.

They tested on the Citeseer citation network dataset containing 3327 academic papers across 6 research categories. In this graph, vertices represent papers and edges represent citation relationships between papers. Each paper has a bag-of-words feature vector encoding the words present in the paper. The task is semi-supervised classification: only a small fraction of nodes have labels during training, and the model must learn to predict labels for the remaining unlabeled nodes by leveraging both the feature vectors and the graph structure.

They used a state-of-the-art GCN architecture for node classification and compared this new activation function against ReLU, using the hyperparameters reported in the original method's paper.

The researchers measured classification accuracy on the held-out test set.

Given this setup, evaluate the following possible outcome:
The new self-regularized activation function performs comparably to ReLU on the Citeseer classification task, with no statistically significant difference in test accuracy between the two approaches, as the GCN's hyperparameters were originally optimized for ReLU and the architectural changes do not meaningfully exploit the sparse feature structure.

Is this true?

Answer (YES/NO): YES